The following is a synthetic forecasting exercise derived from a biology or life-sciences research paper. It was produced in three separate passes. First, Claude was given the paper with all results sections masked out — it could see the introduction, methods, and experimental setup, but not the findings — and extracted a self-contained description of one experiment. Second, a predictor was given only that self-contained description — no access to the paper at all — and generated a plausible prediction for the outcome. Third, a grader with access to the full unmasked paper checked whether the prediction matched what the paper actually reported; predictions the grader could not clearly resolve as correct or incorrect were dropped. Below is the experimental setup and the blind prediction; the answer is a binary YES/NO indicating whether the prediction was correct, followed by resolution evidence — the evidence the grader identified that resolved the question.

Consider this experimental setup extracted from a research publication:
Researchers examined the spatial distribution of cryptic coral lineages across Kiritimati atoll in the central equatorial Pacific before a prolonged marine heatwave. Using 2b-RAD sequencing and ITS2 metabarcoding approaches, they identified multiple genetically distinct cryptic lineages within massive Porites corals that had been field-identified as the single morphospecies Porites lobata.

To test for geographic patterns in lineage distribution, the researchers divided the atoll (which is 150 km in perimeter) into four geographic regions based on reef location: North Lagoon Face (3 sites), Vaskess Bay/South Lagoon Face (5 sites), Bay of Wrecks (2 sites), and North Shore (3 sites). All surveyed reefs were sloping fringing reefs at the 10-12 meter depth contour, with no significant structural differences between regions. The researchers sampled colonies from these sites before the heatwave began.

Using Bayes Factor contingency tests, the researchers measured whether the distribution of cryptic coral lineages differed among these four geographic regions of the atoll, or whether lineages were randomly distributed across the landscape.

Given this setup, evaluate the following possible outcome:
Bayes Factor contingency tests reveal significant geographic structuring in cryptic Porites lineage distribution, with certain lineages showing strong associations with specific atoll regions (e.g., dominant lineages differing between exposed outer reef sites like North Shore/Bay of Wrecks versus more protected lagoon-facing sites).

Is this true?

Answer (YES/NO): NO